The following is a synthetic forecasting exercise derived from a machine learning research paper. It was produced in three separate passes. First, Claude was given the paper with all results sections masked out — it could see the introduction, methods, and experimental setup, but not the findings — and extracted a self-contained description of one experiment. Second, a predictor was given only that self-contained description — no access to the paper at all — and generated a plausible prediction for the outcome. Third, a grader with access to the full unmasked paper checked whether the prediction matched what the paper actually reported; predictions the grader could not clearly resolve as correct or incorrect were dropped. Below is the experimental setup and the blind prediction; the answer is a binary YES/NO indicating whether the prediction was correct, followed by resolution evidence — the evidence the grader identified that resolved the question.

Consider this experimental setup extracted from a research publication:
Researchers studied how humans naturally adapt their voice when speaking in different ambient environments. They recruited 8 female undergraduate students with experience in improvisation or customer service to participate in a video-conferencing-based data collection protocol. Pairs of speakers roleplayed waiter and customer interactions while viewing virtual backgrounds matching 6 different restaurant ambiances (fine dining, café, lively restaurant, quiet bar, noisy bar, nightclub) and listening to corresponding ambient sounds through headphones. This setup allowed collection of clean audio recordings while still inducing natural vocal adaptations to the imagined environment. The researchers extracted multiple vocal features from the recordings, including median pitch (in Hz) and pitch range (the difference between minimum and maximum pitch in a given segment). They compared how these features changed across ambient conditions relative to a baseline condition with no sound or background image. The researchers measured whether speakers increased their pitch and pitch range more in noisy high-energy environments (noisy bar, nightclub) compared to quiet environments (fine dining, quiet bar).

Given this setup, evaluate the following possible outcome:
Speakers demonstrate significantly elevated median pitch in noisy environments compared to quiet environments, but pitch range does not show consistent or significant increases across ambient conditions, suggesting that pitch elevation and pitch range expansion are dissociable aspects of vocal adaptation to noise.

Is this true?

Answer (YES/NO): NO